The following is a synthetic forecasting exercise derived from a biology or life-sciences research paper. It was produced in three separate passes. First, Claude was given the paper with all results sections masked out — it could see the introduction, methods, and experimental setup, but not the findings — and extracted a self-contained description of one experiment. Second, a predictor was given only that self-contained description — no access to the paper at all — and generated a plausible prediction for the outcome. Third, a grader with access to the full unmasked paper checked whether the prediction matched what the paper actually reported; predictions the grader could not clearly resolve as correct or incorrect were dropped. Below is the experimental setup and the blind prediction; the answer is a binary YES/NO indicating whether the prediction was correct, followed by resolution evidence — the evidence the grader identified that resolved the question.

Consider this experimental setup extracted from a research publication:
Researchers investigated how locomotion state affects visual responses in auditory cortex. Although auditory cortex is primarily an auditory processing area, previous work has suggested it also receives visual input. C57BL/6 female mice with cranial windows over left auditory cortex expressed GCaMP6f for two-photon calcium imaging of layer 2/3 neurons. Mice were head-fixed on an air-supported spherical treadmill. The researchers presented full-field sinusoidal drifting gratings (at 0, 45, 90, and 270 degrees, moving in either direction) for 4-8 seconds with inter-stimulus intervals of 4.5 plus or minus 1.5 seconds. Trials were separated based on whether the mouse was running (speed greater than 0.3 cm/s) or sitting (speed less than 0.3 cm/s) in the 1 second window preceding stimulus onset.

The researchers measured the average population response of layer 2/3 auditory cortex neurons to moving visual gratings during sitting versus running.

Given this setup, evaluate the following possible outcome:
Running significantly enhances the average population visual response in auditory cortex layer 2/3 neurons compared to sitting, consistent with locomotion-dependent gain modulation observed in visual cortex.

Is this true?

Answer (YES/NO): YES